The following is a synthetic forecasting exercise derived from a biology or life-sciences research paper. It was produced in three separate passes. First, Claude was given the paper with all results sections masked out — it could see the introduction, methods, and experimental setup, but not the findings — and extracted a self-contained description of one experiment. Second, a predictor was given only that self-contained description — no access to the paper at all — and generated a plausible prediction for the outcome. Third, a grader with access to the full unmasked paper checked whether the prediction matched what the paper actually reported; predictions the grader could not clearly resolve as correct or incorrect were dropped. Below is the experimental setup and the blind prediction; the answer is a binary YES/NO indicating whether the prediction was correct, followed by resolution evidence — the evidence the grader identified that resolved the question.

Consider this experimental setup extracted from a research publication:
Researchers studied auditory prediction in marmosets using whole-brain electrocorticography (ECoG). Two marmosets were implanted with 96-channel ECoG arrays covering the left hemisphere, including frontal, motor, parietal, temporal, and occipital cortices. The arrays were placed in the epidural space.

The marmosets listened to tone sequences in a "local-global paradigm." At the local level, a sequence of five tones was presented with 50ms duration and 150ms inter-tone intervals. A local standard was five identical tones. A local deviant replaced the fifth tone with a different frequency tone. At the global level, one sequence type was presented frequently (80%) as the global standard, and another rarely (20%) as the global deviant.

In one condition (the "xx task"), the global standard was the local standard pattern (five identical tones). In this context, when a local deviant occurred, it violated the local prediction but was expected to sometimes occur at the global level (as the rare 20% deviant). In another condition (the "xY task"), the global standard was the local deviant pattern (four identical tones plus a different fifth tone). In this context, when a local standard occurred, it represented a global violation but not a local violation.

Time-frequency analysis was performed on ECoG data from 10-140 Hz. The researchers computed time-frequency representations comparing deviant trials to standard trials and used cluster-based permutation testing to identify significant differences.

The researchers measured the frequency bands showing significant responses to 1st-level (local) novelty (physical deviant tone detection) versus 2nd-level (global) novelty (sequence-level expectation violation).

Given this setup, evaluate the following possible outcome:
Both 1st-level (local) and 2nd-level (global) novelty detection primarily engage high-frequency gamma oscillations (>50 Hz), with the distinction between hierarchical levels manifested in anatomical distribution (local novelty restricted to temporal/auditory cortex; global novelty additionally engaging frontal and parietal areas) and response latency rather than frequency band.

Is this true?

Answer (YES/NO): NO